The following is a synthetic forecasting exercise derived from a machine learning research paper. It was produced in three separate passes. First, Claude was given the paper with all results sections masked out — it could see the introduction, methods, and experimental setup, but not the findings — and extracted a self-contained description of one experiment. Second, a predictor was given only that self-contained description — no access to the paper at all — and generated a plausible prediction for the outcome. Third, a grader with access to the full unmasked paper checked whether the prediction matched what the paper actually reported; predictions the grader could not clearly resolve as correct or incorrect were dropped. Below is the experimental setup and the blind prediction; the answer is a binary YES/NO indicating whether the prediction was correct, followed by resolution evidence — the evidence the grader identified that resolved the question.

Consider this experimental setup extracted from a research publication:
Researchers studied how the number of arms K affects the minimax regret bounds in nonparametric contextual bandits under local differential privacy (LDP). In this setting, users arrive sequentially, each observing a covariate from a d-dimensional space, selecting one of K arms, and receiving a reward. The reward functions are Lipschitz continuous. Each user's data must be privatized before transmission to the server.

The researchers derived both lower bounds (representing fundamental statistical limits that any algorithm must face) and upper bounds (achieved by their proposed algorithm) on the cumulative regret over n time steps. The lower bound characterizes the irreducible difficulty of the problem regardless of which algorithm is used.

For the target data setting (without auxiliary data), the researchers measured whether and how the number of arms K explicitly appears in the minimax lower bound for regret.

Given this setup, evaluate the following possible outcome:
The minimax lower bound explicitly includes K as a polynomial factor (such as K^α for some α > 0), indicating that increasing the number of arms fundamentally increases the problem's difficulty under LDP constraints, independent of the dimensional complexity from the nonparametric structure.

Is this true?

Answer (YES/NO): NO